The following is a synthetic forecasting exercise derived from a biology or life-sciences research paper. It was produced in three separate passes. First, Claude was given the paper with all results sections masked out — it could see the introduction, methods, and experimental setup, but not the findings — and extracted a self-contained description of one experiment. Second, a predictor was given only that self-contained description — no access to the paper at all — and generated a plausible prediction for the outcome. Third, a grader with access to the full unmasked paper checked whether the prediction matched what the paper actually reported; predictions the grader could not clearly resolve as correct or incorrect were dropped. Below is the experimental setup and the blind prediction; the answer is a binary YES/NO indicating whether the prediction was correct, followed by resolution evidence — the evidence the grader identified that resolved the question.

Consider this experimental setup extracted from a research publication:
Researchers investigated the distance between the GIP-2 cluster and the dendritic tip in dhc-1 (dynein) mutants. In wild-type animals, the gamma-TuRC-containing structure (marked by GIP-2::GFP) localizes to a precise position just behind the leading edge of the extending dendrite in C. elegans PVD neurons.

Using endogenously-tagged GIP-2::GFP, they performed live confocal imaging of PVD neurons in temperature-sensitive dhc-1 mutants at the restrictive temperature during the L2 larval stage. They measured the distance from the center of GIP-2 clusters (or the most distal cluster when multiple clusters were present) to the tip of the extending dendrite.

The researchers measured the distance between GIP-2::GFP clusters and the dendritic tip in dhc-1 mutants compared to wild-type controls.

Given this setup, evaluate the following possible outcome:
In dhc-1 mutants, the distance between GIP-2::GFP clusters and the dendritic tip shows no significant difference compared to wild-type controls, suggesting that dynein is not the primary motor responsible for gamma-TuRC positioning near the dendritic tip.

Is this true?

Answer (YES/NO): NO